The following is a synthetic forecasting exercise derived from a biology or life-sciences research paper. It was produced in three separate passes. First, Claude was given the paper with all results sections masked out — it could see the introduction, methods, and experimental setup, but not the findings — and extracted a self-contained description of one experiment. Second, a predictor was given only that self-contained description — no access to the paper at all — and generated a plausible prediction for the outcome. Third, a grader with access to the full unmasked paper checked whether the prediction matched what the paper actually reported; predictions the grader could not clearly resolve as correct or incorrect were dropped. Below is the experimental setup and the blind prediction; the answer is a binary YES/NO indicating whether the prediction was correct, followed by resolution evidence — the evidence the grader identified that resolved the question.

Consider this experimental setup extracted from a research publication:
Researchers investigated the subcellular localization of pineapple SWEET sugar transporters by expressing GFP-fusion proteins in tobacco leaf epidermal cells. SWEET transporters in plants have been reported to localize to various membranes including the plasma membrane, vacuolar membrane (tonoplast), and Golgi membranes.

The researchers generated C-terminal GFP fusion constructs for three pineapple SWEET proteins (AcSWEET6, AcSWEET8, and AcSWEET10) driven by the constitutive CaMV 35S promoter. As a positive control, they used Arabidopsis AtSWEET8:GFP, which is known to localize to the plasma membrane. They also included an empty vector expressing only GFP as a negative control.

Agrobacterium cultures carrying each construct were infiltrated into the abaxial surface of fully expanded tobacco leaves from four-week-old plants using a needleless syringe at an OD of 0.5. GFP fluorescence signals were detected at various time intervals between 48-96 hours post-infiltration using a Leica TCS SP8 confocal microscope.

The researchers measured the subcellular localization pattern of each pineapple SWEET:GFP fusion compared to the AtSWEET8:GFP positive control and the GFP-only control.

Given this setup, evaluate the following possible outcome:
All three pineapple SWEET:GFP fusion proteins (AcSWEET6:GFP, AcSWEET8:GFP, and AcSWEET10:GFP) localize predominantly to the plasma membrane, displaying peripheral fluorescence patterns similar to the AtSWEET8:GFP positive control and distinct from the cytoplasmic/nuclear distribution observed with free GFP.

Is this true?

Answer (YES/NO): YES